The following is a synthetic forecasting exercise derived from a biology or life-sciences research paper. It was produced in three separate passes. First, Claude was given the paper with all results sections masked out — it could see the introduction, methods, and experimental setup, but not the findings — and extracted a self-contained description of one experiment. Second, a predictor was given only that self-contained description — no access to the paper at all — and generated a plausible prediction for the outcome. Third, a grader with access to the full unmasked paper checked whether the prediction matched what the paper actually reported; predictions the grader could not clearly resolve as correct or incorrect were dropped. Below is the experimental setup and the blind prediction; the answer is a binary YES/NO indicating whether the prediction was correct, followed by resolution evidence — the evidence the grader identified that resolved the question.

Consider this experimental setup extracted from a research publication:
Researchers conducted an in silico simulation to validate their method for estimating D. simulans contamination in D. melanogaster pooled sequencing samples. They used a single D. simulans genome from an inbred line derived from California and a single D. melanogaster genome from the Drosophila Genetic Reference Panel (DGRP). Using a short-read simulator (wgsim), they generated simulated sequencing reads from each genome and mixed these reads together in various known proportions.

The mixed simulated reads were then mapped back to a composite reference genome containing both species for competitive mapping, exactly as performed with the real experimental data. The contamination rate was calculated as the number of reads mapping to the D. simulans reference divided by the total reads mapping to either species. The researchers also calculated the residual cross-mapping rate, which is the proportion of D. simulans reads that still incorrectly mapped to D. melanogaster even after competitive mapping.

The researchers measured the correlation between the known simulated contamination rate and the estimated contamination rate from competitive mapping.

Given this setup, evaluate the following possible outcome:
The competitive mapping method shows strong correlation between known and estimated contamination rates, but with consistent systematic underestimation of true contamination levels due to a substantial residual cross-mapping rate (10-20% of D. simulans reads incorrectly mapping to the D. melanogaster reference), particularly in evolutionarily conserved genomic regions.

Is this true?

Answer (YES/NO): NO